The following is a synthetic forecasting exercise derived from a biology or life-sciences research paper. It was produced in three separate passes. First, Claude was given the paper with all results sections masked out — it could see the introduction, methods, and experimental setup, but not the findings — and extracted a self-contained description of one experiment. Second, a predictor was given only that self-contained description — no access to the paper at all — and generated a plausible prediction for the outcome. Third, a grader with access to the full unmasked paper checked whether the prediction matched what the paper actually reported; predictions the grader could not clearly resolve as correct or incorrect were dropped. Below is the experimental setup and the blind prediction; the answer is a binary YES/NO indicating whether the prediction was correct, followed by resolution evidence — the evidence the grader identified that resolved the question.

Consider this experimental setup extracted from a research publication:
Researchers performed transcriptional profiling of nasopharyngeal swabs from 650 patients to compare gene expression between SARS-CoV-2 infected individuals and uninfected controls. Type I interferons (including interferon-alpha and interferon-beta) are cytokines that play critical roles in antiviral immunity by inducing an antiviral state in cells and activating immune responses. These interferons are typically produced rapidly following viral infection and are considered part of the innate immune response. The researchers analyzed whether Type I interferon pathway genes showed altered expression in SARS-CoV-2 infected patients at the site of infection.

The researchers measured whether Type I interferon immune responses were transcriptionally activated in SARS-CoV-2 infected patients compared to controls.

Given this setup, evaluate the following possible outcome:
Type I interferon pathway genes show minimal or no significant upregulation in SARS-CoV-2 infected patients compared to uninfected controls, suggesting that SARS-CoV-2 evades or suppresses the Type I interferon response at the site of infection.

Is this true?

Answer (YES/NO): NO